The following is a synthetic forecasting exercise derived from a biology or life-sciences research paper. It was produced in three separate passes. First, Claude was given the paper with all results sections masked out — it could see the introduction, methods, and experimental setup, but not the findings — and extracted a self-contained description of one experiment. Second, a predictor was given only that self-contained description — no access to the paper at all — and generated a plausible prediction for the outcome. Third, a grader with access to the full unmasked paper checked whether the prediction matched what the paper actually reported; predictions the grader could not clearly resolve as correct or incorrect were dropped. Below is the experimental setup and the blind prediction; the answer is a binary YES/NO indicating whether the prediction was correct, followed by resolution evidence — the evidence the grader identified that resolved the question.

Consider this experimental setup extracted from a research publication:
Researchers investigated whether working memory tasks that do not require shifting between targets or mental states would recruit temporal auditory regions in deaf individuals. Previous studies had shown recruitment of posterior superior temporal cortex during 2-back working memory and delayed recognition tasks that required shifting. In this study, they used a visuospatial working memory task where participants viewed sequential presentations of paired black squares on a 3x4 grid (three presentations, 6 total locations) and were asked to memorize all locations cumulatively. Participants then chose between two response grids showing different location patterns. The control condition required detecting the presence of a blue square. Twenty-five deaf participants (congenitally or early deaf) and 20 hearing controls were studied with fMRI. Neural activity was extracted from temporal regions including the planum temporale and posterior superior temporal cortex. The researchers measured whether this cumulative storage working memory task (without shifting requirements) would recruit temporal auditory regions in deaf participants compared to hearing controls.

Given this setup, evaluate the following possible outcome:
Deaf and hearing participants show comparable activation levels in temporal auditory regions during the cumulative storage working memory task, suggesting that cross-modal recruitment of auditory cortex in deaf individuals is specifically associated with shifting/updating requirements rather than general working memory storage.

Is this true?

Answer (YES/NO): NO